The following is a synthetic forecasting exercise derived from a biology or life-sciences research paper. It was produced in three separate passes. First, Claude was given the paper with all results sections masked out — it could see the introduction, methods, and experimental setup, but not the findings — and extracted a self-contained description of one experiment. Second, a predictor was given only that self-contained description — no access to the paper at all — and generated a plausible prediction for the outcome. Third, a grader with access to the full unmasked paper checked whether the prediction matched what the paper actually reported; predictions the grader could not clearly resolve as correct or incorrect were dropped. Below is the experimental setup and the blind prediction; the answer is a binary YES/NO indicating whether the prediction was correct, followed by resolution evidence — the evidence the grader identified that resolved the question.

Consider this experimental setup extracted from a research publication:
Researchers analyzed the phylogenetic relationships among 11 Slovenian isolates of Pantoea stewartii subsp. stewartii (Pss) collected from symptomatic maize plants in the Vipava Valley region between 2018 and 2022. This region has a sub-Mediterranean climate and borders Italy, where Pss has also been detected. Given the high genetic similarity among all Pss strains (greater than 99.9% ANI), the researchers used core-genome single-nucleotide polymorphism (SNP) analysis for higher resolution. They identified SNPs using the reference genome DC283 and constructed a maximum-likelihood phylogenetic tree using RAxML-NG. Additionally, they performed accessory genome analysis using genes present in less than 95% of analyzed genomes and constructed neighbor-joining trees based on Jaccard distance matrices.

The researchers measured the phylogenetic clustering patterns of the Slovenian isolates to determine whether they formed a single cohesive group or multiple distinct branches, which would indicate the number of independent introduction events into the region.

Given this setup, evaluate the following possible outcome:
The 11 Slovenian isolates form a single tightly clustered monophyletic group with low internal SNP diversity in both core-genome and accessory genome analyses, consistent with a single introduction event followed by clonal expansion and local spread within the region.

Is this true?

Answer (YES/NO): NO